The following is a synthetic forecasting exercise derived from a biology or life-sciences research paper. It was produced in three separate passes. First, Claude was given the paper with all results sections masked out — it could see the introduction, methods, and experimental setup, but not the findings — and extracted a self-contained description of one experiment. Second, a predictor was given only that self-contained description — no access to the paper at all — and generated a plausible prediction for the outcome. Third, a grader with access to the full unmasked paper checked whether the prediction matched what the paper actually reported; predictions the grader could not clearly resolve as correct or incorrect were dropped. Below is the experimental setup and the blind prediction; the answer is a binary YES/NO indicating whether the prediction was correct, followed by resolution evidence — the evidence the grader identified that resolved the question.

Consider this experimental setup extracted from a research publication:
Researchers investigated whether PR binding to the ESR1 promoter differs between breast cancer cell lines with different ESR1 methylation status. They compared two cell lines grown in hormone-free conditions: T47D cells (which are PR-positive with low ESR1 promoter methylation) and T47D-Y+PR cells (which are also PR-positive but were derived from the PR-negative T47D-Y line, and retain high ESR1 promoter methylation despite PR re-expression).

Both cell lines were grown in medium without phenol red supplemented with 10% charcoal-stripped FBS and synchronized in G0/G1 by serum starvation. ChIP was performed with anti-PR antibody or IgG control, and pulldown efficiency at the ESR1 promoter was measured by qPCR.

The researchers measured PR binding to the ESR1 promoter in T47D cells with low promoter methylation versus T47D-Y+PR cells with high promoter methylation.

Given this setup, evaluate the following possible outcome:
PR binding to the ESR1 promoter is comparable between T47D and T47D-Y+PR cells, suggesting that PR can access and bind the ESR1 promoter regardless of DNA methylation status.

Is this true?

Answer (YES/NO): NO